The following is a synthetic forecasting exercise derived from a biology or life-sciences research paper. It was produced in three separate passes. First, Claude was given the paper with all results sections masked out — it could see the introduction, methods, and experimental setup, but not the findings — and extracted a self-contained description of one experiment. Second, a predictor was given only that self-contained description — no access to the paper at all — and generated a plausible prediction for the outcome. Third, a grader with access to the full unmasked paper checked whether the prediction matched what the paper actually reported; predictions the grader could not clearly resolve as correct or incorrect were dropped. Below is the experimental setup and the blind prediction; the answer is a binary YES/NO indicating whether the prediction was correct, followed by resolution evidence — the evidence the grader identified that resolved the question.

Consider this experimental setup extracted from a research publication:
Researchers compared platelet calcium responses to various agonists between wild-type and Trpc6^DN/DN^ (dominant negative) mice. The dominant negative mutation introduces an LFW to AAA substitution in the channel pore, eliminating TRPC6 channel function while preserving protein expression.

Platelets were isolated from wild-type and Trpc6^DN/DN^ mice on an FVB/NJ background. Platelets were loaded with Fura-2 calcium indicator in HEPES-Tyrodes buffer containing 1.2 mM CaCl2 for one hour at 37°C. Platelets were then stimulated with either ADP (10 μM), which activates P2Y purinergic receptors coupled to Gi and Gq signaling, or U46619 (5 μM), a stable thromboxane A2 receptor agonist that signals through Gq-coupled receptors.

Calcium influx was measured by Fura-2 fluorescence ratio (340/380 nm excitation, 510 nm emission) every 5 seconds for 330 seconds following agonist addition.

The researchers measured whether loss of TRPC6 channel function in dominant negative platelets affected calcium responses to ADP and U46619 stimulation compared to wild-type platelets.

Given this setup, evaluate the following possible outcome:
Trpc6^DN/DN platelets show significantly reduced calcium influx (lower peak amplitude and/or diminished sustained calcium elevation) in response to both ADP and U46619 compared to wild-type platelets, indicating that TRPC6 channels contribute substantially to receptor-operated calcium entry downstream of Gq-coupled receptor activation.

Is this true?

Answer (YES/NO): NO